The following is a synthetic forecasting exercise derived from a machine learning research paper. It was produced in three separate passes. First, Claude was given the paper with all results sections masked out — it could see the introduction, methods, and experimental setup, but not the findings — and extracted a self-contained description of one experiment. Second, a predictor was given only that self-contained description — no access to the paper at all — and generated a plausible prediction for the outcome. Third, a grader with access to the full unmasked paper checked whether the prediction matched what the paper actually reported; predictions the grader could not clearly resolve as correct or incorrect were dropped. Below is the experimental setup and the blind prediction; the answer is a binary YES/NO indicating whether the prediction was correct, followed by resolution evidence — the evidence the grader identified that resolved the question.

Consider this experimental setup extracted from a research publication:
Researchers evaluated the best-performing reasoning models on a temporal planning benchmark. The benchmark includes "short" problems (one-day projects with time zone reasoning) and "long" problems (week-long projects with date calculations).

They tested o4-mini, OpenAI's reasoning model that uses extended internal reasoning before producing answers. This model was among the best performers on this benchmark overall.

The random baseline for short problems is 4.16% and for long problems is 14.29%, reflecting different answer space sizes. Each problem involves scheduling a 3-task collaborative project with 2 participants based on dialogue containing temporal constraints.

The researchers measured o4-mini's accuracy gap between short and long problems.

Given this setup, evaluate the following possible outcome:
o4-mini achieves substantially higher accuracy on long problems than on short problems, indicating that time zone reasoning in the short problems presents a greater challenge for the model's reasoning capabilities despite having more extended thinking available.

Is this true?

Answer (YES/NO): YES